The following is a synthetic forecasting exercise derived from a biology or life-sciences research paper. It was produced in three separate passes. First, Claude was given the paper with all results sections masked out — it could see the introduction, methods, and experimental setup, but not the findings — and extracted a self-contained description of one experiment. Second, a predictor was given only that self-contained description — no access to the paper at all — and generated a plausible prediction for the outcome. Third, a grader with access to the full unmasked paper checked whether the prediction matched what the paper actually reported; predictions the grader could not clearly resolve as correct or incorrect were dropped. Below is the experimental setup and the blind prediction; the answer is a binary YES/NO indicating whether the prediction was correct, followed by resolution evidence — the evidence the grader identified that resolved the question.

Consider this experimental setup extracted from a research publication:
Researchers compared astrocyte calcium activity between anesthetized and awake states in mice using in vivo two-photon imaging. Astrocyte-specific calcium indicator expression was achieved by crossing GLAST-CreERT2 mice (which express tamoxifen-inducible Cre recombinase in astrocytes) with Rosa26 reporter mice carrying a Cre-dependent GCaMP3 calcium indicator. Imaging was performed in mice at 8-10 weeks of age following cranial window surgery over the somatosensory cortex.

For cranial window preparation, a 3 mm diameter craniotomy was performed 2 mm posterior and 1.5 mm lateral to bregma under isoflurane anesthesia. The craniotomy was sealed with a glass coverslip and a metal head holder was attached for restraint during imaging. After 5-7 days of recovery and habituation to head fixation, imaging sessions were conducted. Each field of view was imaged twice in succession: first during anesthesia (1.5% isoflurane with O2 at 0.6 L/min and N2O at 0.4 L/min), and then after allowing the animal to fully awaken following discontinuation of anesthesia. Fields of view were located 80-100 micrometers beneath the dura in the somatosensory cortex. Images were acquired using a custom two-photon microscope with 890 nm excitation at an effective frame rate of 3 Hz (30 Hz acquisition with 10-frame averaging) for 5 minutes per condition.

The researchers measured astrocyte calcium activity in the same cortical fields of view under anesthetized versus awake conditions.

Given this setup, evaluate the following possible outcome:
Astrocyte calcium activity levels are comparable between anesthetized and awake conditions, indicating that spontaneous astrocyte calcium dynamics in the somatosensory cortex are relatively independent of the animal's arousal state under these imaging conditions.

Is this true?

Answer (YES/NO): NO